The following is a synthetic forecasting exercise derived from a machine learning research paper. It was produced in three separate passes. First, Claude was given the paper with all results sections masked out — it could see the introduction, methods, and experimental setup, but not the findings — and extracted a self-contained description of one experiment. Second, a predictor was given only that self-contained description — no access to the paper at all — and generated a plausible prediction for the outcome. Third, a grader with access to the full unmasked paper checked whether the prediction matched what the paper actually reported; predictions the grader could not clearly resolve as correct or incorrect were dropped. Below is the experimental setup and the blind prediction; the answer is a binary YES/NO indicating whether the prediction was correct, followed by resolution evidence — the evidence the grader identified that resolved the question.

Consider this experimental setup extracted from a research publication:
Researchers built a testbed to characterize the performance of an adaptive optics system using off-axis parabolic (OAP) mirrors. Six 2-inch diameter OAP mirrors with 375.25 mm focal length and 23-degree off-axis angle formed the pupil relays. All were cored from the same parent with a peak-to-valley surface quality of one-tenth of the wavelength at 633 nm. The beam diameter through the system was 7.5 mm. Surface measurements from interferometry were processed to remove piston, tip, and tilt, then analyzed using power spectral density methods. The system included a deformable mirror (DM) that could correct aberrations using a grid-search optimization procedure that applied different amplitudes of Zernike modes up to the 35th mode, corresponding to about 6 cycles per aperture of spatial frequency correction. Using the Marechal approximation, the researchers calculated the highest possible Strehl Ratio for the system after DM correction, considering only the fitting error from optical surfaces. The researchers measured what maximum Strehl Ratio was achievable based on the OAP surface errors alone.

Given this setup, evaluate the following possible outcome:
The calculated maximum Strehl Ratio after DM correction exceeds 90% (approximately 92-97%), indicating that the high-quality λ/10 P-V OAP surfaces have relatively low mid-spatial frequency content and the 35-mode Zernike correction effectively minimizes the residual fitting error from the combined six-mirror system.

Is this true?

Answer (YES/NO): YES